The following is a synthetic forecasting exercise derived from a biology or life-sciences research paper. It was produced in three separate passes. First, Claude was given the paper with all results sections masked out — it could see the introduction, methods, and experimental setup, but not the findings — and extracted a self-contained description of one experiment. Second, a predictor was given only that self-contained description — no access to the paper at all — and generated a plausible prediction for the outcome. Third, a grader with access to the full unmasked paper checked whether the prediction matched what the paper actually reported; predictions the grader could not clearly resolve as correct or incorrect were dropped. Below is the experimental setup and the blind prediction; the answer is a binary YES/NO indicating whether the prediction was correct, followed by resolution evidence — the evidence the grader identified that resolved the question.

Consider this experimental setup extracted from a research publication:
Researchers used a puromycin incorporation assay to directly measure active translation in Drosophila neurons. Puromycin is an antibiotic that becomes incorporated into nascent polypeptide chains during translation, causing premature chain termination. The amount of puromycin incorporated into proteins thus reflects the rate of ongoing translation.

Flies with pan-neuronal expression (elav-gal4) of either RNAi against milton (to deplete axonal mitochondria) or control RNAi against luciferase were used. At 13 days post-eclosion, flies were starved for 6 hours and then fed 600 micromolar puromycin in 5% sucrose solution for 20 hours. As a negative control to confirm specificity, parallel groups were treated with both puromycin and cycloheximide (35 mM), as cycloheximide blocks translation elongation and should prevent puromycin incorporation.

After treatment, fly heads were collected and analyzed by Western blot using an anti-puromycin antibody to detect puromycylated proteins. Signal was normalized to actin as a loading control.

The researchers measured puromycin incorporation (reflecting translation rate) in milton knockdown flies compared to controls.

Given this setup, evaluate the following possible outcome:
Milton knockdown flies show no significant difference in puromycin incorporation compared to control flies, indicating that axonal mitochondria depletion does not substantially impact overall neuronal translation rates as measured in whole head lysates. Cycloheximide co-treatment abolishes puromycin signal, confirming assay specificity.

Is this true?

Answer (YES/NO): NO